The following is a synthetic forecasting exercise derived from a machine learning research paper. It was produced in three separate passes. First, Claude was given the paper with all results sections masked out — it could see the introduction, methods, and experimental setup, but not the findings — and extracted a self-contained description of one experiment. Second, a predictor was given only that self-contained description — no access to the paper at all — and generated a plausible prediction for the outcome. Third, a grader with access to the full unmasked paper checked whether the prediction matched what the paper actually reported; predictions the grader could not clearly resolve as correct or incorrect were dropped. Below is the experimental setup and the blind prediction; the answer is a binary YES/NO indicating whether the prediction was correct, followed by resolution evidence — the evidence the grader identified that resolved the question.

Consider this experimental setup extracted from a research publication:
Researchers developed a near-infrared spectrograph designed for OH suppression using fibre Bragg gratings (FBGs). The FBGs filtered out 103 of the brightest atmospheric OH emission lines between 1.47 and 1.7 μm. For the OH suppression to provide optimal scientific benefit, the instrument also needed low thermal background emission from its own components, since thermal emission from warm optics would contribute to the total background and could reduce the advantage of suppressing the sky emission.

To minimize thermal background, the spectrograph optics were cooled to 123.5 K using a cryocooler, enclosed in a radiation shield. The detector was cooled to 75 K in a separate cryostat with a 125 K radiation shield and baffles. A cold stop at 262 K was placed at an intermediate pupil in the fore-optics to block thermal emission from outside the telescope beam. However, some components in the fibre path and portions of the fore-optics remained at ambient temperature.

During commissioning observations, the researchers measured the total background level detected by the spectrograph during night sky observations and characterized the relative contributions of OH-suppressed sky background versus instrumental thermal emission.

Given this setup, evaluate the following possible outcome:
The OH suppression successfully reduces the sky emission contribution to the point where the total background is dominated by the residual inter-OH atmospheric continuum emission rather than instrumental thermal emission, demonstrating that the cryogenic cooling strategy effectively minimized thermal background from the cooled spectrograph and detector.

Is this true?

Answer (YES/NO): NO